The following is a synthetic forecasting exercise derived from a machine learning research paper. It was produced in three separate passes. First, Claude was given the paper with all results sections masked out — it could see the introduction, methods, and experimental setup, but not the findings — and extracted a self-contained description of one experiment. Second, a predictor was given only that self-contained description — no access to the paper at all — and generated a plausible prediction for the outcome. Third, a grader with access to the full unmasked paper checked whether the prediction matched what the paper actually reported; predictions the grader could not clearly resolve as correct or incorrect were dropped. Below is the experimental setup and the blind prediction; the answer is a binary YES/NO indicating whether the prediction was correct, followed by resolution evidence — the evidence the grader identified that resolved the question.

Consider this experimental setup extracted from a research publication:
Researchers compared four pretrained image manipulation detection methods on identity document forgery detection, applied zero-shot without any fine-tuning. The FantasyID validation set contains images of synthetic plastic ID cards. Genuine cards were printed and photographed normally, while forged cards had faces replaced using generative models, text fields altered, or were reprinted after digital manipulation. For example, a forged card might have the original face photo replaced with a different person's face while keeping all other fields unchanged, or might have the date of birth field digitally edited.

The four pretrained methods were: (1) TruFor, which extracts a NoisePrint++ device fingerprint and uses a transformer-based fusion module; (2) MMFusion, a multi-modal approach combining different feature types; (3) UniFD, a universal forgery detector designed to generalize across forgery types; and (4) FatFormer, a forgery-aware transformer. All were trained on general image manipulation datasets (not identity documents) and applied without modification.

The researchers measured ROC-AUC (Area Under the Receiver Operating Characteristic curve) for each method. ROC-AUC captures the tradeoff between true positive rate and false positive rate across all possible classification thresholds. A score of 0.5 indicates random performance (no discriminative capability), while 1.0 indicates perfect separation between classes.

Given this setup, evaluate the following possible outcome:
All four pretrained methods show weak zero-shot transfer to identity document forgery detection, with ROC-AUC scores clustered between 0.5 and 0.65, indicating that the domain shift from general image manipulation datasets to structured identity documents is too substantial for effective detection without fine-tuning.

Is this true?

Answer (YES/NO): NO